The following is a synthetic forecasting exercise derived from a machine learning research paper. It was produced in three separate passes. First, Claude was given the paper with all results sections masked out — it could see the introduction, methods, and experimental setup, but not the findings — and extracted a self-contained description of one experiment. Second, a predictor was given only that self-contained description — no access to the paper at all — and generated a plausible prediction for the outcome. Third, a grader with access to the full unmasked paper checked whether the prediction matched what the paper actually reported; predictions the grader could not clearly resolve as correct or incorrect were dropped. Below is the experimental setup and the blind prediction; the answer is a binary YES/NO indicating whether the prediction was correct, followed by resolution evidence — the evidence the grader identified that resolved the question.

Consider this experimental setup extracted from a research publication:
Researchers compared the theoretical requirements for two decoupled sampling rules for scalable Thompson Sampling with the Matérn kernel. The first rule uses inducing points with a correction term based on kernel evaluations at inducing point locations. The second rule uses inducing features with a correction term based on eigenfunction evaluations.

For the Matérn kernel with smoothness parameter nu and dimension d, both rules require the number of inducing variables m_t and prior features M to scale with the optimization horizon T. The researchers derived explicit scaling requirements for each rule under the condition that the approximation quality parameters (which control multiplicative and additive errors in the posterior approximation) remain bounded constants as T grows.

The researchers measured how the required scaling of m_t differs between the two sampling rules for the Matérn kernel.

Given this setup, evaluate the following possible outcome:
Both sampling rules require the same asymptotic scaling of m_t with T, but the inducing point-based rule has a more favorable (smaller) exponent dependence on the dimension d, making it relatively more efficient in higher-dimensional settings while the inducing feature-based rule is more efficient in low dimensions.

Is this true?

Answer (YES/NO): NO